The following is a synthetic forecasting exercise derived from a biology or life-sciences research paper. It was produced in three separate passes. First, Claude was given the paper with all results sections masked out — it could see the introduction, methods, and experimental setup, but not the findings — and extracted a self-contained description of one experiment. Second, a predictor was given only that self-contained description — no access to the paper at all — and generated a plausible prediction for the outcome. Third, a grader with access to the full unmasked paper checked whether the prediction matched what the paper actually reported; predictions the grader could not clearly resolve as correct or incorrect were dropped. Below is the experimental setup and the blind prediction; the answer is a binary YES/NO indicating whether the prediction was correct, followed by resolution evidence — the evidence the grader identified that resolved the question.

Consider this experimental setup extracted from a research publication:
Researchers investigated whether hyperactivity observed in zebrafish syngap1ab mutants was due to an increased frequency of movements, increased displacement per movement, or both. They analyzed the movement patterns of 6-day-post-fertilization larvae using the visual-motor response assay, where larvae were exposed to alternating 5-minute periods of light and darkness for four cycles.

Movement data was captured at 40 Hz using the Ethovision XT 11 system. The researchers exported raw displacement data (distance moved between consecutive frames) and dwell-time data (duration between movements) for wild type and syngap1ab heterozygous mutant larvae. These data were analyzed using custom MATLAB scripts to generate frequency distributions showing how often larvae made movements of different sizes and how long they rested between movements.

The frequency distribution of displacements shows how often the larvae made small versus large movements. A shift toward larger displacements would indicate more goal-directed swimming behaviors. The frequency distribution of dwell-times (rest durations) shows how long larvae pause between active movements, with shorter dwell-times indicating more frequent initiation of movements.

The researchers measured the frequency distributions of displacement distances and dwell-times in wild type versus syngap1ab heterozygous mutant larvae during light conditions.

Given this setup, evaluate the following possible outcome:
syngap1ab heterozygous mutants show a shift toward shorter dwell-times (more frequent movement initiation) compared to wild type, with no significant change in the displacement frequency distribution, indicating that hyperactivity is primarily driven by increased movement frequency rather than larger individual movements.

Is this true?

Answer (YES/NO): NO